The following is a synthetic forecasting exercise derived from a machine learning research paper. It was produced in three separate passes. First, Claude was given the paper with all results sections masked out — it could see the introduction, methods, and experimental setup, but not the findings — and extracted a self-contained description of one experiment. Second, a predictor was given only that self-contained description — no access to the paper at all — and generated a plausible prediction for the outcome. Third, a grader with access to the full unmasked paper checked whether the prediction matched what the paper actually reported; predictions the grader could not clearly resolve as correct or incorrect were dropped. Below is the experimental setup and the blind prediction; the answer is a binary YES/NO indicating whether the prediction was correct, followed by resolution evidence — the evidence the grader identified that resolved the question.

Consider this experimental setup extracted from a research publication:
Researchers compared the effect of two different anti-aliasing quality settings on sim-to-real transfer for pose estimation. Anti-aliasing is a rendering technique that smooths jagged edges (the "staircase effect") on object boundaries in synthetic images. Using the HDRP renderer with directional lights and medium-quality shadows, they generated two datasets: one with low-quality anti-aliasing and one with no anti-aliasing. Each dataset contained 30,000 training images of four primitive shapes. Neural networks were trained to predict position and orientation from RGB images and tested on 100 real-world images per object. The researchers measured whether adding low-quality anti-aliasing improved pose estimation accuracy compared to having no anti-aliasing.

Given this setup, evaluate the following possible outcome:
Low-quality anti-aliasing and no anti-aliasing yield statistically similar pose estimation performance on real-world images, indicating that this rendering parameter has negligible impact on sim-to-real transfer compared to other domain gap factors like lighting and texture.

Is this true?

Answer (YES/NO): NO